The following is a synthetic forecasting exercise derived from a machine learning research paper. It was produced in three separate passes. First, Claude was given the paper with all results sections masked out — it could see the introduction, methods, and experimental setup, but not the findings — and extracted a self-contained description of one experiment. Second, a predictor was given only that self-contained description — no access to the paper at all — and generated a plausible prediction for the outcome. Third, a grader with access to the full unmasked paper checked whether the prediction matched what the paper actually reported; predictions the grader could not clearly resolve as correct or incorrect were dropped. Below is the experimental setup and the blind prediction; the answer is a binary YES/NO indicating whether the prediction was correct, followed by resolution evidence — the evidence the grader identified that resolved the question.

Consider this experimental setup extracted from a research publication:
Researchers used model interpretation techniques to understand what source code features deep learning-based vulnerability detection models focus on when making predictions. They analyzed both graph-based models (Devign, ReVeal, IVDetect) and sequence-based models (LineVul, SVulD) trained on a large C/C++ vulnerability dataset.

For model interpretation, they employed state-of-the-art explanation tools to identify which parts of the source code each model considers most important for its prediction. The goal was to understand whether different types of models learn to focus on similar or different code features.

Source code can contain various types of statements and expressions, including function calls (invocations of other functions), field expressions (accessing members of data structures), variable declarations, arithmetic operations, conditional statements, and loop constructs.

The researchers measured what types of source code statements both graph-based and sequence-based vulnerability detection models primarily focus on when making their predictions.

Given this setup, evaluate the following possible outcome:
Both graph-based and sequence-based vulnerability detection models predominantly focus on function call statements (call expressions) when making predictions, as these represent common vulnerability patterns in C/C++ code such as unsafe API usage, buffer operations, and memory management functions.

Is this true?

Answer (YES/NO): NO